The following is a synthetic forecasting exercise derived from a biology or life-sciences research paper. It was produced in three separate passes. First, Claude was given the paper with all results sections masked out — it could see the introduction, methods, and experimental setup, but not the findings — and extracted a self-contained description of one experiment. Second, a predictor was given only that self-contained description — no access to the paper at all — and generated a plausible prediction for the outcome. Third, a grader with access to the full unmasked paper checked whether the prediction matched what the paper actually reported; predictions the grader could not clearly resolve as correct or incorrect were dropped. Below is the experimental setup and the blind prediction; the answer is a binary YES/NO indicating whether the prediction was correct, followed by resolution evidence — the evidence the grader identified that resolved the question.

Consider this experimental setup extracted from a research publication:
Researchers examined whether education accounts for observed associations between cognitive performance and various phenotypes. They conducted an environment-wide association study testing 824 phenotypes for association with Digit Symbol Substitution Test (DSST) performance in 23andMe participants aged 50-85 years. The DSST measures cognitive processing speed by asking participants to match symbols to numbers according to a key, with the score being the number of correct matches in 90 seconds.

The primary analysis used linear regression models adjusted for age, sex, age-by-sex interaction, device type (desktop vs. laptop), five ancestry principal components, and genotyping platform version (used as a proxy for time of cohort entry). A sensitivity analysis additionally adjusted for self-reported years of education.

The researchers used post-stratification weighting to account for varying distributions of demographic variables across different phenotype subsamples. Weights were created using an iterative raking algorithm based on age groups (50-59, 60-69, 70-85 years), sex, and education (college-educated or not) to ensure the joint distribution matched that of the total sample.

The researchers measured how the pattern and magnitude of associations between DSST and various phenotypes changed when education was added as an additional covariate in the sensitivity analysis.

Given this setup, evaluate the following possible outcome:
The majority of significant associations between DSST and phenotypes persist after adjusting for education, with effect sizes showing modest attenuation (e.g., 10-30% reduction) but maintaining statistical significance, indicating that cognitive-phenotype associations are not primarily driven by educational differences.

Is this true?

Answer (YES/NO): NO